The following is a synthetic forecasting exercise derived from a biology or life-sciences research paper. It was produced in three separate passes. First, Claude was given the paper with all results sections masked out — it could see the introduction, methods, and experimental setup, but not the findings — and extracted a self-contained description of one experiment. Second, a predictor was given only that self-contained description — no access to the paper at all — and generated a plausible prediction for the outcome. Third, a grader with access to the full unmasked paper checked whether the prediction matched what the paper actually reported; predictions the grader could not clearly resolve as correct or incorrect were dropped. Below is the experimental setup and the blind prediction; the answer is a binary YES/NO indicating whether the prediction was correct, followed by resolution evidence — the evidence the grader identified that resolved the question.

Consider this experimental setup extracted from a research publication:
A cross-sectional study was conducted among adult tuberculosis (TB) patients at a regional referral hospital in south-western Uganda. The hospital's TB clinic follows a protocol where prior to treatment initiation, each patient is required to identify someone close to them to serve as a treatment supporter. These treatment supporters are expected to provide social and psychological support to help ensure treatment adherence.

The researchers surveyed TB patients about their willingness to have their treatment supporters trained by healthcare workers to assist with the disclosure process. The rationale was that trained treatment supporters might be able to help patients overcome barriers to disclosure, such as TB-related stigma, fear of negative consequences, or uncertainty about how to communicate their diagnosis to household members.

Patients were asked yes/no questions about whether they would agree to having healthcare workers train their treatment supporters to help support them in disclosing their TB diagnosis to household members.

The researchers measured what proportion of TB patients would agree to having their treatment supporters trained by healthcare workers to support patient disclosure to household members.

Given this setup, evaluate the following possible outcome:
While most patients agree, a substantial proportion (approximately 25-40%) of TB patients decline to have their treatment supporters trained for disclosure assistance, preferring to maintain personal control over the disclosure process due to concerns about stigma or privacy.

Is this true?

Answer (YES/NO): YES